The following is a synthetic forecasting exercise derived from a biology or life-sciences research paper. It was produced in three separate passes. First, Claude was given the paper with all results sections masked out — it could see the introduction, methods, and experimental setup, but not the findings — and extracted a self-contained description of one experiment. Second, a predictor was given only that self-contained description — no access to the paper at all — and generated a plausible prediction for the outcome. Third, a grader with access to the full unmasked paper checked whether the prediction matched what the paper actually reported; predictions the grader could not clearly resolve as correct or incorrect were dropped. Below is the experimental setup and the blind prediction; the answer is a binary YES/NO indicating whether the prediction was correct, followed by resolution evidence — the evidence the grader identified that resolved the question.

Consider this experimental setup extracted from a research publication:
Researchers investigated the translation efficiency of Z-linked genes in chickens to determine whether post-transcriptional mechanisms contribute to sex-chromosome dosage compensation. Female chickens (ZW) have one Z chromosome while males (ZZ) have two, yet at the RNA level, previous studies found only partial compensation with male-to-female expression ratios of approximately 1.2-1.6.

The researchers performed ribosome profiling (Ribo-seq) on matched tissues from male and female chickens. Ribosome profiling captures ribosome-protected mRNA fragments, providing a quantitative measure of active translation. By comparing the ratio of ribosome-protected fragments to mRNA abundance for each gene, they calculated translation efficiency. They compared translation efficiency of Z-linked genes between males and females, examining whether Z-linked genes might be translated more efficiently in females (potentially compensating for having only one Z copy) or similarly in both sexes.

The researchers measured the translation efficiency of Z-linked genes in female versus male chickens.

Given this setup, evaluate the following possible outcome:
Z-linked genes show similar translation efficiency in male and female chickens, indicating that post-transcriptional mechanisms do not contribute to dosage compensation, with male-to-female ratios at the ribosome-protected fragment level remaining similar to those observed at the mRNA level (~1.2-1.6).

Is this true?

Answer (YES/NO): NO